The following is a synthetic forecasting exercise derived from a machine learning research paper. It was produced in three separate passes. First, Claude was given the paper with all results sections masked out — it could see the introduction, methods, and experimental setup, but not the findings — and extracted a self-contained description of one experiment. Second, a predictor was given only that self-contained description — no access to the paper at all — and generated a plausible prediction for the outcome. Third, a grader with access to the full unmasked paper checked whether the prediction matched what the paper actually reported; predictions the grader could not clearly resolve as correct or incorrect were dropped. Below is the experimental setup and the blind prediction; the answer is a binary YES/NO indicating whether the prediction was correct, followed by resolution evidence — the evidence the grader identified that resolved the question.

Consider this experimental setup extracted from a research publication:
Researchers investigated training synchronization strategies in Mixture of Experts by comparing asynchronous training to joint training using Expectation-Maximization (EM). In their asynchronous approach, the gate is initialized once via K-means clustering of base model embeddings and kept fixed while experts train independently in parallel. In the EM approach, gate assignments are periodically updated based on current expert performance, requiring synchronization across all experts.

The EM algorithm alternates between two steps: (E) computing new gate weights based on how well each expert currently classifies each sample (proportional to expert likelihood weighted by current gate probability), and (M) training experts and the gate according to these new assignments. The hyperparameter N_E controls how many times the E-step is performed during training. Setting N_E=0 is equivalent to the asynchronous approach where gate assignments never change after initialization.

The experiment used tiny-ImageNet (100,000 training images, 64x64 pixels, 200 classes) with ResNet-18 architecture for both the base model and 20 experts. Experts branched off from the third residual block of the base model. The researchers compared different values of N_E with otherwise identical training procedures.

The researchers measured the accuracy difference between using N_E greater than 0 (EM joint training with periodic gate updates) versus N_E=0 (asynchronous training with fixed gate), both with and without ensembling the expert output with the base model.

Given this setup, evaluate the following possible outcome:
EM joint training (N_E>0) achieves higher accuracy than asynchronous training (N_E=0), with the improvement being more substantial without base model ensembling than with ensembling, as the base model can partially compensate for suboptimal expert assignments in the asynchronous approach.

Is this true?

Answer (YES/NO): YES